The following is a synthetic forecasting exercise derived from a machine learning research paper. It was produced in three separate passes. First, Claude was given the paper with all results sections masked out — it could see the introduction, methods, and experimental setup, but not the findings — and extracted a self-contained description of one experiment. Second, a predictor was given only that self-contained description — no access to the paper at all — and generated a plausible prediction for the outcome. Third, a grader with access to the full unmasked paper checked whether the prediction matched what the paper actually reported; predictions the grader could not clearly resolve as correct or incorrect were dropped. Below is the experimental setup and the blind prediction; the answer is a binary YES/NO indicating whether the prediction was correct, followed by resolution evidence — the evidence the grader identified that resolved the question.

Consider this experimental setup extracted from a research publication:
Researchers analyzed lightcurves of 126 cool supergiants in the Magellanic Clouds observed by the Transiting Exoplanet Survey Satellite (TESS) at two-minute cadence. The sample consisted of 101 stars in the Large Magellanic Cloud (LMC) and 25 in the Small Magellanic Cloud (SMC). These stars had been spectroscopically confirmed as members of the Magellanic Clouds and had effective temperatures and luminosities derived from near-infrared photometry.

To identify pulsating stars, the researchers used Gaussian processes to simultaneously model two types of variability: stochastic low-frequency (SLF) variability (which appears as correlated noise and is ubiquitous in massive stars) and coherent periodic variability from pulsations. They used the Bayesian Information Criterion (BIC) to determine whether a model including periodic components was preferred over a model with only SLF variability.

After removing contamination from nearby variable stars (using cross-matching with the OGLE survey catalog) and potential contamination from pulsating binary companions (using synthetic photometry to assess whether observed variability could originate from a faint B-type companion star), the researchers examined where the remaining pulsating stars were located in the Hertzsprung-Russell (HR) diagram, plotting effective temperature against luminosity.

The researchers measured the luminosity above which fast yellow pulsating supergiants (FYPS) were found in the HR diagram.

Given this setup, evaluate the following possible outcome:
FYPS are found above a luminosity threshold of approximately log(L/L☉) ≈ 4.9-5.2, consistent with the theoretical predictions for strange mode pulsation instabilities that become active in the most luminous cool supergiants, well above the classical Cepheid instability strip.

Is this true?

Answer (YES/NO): NO